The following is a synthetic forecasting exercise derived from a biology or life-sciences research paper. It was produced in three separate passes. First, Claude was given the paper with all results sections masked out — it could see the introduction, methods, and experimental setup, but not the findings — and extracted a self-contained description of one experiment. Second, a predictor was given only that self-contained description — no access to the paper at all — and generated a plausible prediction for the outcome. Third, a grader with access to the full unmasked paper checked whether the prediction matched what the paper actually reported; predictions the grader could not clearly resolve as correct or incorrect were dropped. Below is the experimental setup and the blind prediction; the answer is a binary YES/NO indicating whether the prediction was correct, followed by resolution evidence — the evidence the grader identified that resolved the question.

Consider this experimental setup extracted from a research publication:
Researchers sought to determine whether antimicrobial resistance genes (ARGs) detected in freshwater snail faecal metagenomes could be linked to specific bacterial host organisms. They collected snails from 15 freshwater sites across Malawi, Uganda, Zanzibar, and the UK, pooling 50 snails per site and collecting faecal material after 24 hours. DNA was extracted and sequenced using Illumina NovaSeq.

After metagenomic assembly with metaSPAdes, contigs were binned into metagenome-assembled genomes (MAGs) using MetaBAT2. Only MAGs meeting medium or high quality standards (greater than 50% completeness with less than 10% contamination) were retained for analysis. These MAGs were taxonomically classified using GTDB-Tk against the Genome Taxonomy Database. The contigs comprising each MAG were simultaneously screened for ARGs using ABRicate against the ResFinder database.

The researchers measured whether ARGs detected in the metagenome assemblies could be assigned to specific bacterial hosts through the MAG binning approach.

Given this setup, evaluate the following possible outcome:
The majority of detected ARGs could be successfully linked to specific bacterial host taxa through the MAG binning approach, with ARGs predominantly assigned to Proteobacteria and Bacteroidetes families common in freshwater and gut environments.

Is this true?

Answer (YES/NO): NO